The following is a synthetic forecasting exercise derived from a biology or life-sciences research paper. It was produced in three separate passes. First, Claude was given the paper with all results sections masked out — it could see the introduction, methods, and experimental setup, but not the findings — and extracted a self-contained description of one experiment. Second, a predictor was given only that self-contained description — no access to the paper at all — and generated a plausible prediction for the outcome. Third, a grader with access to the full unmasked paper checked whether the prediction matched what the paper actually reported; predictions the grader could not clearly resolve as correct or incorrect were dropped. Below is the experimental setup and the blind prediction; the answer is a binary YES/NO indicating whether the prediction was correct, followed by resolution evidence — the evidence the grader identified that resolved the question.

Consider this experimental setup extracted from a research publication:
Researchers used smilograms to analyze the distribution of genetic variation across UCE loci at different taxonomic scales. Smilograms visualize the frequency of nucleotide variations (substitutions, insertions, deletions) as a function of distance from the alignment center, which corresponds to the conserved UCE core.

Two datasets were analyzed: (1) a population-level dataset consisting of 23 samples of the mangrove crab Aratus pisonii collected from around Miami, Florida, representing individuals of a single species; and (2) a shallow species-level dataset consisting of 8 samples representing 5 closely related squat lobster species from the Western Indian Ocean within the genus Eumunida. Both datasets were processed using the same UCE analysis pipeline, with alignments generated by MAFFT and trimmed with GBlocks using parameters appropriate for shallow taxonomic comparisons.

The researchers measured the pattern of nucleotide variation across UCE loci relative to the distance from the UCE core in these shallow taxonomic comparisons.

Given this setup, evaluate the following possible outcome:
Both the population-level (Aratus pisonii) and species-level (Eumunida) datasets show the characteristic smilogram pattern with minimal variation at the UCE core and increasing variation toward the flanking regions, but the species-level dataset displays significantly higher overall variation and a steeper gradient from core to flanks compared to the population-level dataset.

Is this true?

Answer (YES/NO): NO